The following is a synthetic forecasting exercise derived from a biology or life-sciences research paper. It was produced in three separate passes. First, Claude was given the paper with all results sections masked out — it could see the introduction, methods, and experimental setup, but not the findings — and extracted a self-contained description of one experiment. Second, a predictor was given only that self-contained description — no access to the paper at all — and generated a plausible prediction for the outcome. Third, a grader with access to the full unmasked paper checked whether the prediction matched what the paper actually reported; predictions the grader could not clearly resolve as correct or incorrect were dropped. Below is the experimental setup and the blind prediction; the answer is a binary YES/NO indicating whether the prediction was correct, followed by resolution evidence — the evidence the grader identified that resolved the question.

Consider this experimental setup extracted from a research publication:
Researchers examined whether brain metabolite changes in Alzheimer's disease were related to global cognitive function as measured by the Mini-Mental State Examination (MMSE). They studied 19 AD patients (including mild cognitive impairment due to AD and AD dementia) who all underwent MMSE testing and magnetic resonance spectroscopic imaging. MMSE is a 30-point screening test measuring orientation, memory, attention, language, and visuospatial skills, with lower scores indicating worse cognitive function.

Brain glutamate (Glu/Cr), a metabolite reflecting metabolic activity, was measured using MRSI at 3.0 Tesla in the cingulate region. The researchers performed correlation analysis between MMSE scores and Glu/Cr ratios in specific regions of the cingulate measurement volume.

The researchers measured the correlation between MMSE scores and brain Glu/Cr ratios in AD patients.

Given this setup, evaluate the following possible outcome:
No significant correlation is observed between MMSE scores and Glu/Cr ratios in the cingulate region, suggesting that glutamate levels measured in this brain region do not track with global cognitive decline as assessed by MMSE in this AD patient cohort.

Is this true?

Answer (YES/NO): NO